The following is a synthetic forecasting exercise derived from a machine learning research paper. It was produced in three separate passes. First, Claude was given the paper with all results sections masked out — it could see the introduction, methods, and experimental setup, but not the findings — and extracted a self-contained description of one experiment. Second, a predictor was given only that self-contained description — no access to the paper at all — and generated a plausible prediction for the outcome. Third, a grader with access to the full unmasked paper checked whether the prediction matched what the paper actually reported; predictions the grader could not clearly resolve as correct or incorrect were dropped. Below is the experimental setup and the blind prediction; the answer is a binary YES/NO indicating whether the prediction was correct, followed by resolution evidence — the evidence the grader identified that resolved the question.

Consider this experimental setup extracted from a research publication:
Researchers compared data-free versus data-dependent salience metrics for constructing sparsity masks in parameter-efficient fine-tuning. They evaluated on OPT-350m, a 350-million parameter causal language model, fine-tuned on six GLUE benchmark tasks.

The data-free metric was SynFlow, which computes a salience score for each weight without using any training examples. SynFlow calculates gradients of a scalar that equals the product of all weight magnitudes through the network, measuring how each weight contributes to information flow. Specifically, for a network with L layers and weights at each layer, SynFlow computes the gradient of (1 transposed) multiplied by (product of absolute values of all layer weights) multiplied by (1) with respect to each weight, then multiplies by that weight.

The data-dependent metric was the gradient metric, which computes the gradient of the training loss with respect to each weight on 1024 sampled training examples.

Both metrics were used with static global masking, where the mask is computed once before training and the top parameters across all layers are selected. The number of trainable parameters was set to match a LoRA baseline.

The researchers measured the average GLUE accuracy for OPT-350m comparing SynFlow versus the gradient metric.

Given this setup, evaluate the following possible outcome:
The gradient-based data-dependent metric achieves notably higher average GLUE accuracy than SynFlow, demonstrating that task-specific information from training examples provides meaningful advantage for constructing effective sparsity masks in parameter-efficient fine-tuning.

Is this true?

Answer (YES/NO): YES